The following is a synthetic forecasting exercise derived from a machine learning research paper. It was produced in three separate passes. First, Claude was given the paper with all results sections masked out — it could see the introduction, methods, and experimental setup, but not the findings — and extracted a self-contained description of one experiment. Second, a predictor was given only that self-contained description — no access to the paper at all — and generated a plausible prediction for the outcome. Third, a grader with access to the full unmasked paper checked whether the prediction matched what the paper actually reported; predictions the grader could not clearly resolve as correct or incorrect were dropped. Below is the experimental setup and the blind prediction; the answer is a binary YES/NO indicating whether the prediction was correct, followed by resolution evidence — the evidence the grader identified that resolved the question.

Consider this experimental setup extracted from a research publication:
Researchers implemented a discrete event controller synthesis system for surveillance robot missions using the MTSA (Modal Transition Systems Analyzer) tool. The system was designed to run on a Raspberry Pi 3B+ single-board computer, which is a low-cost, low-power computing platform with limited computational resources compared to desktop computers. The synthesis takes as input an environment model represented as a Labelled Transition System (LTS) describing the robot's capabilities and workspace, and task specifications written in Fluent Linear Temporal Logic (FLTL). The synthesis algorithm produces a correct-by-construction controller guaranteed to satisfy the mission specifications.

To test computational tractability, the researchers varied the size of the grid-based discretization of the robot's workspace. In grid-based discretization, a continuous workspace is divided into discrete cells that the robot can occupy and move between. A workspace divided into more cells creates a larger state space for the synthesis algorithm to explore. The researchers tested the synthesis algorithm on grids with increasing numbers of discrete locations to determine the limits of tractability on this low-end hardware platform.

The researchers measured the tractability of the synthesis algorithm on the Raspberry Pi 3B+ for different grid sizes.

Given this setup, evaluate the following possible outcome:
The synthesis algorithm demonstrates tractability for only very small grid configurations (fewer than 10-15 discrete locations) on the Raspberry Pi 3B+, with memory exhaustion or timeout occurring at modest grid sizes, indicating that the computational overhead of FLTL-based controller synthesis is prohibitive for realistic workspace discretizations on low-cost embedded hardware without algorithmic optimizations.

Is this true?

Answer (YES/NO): NO